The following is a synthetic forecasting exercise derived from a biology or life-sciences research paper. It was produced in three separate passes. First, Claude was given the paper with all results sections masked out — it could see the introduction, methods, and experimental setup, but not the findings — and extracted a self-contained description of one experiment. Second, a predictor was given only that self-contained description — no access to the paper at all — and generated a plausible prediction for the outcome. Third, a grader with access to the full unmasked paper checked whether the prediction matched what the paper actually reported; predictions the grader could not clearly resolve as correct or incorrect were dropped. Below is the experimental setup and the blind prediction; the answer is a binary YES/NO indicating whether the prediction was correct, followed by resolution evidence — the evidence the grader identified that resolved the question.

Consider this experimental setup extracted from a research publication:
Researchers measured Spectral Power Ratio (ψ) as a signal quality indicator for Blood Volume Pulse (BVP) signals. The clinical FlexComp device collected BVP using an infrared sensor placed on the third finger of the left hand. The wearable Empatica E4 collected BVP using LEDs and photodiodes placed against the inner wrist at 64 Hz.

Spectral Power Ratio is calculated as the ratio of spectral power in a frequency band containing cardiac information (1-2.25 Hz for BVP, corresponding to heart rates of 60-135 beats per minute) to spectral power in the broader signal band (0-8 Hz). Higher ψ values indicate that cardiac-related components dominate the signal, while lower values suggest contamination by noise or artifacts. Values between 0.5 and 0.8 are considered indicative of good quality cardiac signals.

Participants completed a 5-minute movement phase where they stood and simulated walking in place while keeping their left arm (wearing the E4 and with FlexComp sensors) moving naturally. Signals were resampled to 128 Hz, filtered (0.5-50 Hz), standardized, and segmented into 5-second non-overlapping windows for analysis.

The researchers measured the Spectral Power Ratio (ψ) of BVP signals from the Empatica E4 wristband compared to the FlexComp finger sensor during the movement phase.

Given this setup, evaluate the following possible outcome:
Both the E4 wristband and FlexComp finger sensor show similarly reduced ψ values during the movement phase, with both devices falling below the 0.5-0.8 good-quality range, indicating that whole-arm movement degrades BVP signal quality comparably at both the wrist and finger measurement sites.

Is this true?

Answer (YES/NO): NO